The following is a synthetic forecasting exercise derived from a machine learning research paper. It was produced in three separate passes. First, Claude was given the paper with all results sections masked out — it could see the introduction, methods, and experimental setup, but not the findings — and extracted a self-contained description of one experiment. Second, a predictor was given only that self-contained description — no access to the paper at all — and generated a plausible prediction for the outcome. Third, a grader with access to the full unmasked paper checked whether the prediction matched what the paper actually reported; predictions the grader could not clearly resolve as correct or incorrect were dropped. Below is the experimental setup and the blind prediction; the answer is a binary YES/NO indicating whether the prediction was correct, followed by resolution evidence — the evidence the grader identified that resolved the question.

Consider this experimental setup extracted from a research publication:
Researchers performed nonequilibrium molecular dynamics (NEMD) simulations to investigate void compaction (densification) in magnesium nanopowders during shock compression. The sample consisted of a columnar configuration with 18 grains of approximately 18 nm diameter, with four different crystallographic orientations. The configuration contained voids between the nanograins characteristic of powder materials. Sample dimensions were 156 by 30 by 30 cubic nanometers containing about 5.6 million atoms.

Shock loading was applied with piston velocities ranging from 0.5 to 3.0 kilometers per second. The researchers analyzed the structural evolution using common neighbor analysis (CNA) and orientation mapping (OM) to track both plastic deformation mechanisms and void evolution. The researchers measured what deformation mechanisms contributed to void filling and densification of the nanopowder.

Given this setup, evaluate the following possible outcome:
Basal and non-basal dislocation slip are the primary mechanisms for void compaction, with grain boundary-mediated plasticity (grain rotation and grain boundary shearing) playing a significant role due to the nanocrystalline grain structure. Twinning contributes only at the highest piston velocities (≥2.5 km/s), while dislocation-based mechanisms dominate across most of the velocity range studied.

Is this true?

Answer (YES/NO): NO